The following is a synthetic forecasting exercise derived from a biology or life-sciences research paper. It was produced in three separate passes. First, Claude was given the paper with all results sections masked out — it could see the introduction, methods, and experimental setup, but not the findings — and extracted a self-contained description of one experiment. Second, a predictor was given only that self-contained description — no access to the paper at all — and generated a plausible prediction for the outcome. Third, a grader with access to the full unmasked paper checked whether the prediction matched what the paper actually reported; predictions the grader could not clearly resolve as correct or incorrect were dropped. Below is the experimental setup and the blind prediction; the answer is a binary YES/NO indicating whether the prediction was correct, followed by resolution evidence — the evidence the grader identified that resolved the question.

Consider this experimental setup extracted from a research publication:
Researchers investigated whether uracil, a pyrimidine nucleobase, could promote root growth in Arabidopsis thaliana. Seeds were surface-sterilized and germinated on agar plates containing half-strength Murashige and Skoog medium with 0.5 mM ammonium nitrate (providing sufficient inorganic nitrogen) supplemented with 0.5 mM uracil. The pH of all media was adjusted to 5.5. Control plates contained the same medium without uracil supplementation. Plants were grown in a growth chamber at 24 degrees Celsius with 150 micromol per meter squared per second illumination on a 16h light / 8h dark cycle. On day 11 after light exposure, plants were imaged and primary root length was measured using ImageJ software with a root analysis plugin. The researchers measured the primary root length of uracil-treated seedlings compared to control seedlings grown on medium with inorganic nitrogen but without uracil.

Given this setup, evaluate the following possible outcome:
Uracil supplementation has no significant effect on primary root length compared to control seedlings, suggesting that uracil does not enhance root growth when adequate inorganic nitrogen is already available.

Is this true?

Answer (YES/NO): NO